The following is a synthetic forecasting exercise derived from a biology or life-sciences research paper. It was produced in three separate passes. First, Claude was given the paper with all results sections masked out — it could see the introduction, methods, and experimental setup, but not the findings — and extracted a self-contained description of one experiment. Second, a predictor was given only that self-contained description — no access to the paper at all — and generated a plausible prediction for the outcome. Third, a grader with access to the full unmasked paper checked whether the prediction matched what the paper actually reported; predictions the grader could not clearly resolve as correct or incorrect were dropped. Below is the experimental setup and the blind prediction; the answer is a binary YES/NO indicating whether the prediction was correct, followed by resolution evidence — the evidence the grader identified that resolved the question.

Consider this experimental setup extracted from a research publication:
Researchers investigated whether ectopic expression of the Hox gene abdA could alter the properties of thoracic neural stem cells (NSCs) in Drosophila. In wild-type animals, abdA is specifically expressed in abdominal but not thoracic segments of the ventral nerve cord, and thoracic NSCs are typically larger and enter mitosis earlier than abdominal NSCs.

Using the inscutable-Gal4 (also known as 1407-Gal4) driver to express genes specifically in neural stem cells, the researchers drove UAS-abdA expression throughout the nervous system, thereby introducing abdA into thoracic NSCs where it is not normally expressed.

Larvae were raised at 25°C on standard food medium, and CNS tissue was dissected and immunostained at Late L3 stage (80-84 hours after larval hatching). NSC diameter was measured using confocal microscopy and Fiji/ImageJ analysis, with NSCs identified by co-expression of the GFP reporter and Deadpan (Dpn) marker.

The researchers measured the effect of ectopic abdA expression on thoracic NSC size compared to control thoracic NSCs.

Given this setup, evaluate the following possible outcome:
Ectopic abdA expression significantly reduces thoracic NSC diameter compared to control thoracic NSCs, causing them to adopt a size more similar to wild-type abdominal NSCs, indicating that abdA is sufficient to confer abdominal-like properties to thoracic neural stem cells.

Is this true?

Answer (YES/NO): YES